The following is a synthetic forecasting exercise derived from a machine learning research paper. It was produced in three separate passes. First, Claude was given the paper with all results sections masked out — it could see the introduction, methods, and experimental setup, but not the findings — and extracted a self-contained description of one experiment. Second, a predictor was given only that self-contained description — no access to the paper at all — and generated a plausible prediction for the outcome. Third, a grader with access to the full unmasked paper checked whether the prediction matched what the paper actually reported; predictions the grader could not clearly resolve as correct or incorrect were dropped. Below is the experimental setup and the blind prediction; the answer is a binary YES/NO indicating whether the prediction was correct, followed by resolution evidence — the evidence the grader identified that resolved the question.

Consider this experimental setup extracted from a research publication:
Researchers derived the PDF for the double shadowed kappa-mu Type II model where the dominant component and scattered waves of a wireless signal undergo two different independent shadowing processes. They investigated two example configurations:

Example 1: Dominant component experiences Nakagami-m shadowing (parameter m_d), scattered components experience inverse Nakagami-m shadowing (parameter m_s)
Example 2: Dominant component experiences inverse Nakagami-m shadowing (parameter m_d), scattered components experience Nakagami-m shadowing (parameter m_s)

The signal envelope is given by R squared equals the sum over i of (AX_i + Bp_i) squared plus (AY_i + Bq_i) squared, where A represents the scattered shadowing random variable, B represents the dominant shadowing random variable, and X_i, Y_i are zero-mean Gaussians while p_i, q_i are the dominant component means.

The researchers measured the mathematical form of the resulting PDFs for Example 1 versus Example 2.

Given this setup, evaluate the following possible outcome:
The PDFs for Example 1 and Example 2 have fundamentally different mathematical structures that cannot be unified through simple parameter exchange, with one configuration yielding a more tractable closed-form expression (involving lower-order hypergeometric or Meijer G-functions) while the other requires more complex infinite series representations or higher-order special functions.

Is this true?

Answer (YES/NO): NO